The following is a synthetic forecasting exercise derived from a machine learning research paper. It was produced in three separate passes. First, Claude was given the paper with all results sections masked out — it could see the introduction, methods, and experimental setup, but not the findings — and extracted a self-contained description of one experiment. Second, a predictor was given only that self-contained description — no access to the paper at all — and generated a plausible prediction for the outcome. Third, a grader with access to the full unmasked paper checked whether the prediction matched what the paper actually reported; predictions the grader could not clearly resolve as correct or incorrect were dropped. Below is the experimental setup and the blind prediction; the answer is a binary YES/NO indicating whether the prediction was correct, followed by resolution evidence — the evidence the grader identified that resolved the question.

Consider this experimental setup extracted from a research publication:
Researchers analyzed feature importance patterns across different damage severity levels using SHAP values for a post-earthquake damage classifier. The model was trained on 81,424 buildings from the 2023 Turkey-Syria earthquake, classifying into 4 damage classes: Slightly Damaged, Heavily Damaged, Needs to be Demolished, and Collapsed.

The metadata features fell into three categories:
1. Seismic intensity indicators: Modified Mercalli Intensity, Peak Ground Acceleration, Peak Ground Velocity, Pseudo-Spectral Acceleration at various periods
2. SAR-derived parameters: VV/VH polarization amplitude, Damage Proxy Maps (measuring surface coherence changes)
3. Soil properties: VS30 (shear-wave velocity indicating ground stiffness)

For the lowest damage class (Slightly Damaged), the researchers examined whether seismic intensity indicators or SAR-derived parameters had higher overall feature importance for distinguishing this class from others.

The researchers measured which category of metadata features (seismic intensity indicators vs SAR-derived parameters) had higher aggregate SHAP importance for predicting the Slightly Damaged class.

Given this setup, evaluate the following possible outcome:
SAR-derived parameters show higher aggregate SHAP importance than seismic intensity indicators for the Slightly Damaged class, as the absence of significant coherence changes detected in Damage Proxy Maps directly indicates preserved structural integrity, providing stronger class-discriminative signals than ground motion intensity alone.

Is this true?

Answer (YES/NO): NO